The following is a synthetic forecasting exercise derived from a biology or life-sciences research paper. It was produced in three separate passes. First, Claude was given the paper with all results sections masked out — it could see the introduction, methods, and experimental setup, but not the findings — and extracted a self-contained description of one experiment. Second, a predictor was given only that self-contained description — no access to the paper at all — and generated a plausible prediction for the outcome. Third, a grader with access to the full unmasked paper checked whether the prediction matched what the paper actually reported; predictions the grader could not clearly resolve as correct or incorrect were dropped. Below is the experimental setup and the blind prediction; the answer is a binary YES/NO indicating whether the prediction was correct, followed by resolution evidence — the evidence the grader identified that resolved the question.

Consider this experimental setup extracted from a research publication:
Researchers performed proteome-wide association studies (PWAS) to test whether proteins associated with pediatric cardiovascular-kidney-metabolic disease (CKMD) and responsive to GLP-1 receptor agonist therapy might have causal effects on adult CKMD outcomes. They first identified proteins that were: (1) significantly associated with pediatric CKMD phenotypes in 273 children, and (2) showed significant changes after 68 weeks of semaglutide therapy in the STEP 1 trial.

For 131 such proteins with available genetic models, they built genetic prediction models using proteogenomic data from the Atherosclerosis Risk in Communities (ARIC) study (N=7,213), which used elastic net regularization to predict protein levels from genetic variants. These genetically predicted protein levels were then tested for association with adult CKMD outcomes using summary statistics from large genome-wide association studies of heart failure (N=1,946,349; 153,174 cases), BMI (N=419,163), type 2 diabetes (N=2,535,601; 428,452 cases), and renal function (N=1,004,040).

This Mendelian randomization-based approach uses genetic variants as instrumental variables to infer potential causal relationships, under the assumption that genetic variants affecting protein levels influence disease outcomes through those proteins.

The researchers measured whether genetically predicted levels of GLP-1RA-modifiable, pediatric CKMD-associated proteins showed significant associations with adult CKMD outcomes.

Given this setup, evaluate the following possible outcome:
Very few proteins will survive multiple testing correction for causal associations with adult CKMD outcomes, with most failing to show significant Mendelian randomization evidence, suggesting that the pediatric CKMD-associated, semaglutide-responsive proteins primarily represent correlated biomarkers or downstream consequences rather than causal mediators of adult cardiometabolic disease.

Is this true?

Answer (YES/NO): NO